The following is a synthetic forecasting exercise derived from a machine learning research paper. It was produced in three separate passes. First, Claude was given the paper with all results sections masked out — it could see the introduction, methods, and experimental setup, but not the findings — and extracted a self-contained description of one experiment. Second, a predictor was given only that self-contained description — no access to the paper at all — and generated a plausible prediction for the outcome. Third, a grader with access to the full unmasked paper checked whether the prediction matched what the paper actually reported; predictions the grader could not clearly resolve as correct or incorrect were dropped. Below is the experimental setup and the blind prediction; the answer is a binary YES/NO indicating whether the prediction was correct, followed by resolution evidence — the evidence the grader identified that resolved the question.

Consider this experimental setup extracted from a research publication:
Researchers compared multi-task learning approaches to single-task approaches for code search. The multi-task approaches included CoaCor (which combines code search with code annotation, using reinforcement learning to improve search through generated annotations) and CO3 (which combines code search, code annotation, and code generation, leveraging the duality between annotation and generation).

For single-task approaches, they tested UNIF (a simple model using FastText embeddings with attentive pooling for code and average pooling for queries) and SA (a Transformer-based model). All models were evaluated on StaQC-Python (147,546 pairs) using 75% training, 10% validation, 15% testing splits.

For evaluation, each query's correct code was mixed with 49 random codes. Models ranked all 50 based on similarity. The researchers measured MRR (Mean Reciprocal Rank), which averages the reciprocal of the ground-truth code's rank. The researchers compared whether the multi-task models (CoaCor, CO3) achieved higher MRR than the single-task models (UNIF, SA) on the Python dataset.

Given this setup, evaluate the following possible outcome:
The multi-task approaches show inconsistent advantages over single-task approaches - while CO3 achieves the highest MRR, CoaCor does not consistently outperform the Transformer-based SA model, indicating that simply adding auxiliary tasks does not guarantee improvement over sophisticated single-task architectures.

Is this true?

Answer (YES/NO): NO